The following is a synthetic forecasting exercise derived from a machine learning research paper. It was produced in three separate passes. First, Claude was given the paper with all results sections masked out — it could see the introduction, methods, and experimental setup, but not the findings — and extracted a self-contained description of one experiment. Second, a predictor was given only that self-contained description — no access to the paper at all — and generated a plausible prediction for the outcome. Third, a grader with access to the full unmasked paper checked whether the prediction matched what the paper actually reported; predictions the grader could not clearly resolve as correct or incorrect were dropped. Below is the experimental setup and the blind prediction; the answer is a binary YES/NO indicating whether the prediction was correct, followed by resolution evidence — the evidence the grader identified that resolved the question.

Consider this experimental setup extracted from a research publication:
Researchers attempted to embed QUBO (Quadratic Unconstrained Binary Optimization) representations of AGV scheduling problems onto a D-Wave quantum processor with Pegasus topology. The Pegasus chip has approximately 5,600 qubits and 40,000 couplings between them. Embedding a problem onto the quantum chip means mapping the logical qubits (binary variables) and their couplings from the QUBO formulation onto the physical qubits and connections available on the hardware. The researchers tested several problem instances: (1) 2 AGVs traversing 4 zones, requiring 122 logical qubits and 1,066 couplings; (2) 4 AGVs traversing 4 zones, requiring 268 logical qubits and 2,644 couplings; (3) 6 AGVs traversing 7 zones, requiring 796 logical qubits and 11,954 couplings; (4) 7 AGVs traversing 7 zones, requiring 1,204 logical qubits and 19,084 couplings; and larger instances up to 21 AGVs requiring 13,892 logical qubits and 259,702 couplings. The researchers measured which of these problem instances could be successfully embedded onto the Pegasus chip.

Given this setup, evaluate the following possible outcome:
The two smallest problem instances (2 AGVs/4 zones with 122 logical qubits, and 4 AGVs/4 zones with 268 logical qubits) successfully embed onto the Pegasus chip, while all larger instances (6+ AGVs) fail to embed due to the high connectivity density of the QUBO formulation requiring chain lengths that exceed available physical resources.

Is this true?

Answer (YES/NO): YES